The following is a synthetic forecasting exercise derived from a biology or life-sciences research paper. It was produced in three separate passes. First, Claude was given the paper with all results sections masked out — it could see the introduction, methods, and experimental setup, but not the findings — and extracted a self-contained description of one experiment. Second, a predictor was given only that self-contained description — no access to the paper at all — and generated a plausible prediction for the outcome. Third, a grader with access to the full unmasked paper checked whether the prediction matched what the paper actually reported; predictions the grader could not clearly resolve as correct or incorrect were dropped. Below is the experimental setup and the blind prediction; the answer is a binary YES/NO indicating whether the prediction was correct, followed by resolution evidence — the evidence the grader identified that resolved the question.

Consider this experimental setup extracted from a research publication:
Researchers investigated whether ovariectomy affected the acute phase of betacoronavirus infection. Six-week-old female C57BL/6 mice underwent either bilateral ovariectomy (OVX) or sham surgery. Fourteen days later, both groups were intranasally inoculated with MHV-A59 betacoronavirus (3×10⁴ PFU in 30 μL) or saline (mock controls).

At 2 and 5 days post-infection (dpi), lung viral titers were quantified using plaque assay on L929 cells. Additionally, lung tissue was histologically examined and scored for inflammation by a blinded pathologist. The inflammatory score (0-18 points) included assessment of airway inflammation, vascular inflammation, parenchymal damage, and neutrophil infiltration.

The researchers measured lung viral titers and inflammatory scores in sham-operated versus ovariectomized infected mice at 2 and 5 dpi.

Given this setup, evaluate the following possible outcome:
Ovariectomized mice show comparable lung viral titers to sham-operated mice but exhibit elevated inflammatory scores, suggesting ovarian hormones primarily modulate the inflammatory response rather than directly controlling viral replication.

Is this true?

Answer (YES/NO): NO